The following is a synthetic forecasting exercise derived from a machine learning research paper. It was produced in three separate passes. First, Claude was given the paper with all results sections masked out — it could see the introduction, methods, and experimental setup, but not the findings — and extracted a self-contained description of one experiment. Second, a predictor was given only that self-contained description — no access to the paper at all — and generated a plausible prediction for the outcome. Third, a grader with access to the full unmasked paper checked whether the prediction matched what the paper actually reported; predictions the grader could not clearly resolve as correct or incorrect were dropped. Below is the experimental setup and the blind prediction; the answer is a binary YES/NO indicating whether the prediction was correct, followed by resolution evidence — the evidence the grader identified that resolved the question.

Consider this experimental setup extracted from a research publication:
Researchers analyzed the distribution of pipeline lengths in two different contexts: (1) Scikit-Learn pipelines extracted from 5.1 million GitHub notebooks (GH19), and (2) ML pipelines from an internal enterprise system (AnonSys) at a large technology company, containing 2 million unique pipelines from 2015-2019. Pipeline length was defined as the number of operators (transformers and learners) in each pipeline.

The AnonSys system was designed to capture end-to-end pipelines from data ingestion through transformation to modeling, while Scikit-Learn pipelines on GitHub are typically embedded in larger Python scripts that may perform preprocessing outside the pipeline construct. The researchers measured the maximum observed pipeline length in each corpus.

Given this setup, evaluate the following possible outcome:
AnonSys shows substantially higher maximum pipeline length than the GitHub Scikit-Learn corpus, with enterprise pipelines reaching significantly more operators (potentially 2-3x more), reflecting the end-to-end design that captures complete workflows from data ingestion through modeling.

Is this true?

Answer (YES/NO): NO